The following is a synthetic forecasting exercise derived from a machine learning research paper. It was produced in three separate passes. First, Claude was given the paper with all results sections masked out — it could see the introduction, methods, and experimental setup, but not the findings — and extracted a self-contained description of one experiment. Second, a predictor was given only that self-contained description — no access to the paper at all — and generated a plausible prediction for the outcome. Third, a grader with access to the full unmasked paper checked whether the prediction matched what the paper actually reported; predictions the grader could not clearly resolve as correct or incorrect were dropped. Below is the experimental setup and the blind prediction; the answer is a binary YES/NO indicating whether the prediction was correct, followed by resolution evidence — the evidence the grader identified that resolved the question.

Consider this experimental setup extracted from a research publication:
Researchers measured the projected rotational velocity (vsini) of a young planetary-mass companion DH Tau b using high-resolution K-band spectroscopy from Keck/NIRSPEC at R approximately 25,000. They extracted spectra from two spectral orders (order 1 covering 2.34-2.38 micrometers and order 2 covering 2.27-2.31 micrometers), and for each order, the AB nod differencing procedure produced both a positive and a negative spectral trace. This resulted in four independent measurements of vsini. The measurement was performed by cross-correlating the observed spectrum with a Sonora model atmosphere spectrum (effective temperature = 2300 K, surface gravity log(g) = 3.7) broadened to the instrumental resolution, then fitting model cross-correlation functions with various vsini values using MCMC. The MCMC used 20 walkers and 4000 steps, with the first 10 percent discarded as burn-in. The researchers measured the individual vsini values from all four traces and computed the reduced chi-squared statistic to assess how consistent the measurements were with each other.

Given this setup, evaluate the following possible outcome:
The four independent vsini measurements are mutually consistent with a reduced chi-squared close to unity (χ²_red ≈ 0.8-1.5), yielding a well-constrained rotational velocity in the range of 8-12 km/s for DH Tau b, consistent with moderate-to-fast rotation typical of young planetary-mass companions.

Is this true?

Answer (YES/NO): YES